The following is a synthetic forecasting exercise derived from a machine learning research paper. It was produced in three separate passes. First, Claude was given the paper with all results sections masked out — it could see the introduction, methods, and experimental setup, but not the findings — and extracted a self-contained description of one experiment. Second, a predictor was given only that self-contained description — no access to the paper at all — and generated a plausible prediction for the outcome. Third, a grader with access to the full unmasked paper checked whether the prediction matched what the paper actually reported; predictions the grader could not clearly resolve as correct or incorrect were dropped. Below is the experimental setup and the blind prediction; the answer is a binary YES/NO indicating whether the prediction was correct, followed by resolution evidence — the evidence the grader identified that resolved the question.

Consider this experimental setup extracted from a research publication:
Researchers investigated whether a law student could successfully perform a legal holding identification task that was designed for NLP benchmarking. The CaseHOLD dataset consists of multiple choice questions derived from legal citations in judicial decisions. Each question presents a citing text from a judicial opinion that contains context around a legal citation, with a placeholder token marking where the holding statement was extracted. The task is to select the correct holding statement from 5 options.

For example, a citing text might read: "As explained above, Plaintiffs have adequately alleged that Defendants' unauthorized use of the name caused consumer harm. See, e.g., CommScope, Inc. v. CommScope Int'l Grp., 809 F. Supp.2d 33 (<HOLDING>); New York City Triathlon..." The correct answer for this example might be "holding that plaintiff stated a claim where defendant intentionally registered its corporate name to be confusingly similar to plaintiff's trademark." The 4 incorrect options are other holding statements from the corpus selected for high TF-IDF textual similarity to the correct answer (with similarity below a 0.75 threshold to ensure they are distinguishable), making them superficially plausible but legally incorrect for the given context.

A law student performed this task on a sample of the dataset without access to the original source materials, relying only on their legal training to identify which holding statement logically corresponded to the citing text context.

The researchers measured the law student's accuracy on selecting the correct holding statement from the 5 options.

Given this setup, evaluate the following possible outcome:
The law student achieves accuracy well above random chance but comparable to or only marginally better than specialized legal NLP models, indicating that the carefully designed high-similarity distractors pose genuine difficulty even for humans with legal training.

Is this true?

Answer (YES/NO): NO